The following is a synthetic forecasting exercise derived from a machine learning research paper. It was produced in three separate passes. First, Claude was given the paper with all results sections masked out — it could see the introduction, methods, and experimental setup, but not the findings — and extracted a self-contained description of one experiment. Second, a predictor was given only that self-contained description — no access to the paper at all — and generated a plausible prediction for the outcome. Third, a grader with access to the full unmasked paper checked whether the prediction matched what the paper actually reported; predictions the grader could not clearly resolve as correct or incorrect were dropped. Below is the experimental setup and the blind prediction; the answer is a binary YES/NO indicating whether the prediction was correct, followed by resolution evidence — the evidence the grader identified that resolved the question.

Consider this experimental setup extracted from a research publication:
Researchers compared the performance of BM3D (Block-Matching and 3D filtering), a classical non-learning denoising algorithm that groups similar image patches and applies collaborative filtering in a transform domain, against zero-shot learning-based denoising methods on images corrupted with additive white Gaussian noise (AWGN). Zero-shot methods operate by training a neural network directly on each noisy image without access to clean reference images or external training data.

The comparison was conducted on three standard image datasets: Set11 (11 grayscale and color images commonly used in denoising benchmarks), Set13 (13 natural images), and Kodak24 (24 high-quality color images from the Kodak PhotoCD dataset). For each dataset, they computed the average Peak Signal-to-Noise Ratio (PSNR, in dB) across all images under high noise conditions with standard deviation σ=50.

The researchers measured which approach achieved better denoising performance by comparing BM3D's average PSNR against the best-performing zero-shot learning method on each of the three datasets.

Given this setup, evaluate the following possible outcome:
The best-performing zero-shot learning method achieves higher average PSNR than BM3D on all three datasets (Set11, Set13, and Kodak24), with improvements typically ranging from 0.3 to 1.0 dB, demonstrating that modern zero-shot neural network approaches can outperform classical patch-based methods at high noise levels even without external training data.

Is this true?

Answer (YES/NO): NO